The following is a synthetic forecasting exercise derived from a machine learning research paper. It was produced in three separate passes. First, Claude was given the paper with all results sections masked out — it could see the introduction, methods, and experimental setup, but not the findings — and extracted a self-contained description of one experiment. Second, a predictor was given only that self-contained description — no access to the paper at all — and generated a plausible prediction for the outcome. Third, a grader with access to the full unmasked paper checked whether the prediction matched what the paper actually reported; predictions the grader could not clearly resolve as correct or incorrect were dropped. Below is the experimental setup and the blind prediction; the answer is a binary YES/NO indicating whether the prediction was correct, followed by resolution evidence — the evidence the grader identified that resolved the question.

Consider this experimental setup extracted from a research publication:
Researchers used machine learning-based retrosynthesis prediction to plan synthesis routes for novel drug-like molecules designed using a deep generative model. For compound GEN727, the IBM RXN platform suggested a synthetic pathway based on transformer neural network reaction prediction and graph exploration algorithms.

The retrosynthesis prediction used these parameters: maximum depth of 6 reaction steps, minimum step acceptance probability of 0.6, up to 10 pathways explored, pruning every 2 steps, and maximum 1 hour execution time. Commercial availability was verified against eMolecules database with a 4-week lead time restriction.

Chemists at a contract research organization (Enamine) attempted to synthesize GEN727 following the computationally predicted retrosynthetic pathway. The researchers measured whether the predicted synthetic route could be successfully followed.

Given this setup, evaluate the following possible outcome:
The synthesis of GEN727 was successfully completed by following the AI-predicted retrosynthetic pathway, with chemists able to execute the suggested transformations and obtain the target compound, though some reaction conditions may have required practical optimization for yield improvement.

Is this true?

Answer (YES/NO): YES